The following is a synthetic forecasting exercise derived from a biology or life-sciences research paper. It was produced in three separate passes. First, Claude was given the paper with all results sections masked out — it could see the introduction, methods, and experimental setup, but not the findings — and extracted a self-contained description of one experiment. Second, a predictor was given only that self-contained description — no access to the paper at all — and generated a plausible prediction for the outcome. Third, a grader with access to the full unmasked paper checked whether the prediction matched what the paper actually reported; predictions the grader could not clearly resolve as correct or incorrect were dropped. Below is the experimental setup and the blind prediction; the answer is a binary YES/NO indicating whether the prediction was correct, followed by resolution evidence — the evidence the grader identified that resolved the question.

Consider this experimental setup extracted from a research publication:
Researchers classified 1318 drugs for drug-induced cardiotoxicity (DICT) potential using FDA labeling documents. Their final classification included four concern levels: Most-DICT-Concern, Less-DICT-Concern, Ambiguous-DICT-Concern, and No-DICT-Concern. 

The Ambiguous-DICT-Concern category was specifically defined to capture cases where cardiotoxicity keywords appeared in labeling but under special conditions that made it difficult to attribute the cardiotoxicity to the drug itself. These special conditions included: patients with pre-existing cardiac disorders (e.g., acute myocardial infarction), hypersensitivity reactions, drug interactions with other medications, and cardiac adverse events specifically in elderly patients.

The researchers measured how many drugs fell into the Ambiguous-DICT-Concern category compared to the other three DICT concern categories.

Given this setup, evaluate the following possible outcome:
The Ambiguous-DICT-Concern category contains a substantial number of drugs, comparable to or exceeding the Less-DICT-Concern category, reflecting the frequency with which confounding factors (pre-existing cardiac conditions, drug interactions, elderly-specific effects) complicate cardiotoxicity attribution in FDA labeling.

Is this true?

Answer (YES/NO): NO